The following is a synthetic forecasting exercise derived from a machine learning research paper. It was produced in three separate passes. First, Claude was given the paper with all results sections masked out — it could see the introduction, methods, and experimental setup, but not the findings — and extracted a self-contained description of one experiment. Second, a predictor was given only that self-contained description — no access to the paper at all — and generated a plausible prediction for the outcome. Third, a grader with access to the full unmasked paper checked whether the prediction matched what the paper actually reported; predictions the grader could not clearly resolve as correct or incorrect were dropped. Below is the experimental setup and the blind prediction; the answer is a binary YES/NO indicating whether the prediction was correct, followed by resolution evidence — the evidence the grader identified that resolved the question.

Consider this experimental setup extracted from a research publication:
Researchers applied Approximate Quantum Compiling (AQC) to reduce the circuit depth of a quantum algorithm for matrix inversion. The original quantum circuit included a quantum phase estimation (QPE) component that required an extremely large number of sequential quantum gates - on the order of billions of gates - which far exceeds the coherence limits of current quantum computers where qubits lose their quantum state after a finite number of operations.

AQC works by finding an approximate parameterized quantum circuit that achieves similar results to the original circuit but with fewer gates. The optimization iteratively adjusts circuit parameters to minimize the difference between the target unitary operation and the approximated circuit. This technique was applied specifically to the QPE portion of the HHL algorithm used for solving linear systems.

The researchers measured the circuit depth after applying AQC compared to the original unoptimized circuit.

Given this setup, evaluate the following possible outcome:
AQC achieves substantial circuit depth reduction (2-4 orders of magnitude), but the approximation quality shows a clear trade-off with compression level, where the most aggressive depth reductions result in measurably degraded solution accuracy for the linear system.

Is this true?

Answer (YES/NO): NO